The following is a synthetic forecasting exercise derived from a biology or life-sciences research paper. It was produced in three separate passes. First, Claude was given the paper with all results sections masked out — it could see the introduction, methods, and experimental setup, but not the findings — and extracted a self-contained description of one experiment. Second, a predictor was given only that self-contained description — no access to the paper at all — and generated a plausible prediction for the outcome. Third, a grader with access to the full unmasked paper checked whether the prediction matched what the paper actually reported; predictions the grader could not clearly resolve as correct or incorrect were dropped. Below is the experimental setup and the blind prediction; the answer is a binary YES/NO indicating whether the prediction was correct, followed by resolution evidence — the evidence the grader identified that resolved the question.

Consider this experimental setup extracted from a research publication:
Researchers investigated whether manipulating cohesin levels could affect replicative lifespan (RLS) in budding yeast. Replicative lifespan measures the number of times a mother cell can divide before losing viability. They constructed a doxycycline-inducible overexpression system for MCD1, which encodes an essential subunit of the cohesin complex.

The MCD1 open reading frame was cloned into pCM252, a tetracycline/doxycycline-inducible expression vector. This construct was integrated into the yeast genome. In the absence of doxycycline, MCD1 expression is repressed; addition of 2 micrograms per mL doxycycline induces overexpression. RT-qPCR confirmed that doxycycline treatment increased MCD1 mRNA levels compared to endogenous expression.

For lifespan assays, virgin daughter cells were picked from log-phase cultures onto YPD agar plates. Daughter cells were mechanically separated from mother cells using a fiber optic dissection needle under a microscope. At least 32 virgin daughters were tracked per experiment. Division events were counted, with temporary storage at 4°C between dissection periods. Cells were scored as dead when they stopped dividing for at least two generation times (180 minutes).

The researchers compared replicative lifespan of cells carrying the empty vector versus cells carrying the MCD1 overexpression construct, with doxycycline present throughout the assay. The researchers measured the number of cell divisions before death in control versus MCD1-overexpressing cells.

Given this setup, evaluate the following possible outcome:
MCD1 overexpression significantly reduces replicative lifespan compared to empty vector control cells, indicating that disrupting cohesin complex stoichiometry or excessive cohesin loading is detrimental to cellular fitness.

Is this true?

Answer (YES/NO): NO